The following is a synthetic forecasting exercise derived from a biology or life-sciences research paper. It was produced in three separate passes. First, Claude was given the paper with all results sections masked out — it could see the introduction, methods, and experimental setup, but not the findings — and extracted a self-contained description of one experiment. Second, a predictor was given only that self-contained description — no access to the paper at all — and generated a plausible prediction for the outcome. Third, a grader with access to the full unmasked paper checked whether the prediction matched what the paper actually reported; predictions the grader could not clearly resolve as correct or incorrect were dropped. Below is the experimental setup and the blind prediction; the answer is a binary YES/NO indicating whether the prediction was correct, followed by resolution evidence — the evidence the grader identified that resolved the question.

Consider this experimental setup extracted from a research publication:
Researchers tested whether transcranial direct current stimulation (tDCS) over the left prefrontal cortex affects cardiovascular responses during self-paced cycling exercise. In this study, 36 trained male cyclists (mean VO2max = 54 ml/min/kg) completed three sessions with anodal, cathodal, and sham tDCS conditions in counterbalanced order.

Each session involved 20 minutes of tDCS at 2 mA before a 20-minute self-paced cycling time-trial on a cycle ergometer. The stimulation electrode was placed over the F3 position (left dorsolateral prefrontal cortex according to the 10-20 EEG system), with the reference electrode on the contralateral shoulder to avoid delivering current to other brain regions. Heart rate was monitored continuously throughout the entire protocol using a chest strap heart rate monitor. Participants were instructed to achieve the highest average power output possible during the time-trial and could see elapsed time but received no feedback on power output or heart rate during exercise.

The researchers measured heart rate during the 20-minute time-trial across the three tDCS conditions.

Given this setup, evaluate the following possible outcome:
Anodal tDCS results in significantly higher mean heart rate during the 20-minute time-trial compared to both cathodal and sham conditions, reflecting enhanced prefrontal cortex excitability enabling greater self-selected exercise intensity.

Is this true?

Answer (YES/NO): NO